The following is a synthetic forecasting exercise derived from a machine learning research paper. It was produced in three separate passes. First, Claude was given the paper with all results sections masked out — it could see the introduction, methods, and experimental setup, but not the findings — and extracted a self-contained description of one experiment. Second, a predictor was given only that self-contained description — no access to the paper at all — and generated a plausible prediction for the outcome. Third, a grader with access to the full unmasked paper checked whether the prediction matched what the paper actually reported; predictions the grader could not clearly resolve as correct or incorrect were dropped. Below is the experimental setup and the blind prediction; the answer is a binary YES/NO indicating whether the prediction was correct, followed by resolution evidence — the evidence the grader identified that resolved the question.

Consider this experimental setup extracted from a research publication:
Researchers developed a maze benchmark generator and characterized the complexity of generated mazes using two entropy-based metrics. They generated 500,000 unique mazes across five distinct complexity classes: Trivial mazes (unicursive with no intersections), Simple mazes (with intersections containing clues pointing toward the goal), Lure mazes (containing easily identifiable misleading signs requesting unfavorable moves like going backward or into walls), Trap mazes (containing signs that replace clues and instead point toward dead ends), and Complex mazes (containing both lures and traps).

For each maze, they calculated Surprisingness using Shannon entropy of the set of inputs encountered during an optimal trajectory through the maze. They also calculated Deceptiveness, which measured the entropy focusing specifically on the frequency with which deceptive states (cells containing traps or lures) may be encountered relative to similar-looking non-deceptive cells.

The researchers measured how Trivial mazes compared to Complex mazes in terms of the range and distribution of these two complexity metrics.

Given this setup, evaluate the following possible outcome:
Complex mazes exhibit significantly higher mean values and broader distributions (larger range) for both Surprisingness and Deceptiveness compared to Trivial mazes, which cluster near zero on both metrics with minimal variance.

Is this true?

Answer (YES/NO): NO